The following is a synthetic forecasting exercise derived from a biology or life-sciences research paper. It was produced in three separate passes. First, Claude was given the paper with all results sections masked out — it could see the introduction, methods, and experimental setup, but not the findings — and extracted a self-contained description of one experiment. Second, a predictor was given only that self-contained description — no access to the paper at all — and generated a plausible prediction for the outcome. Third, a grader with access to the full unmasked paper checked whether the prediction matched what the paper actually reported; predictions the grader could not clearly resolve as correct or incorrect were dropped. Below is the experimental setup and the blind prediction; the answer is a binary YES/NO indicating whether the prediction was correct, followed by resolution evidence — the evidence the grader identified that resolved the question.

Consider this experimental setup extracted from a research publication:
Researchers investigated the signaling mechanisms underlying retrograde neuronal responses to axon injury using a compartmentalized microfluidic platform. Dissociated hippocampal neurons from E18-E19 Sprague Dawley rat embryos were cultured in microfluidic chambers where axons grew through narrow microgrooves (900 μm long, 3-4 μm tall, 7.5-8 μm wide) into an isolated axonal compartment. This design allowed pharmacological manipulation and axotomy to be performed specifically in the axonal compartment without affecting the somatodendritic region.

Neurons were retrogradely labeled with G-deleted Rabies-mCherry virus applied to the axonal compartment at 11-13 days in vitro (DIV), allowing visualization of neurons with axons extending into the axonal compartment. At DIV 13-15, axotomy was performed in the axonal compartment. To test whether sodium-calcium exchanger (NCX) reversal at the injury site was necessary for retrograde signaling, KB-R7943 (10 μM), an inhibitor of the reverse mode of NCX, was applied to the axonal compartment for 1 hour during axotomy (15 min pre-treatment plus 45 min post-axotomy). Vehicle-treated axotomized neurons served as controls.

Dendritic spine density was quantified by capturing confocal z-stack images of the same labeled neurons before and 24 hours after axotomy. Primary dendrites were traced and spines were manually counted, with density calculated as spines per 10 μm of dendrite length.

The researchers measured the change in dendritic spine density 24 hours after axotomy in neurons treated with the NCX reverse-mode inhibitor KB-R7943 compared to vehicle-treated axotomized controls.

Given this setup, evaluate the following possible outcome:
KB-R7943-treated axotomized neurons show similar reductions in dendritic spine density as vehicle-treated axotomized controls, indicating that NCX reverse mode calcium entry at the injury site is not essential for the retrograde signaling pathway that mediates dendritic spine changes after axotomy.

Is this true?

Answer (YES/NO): NO